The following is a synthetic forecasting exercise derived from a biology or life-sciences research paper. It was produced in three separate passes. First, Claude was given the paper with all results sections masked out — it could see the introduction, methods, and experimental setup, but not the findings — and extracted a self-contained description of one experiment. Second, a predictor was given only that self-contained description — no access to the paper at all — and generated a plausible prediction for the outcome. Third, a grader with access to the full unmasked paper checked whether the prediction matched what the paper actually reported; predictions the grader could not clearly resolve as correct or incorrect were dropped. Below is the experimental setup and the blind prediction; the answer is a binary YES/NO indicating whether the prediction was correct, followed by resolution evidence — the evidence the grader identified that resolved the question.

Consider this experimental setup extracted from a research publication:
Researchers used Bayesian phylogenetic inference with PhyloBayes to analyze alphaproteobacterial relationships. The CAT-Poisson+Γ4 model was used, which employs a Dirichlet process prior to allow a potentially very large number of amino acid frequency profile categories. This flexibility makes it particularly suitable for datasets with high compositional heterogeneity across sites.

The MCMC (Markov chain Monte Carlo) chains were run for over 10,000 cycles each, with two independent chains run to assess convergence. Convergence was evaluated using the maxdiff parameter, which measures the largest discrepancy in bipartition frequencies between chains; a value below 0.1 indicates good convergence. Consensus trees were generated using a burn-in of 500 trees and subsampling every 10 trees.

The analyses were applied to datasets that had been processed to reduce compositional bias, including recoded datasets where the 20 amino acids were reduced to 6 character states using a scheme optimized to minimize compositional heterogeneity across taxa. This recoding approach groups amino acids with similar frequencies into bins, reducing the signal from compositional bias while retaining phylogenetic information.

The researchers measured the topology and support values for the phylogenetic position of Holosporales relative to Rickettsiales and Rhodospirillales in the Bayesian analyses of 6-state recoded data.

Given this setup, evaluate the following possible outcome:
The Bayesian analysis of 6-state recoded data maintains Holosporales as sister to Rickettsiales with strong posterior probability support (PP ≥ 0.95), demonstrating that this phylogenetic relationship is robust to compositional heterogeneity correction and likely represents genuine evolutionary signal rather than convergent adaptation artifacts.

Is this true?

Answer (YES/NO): NO